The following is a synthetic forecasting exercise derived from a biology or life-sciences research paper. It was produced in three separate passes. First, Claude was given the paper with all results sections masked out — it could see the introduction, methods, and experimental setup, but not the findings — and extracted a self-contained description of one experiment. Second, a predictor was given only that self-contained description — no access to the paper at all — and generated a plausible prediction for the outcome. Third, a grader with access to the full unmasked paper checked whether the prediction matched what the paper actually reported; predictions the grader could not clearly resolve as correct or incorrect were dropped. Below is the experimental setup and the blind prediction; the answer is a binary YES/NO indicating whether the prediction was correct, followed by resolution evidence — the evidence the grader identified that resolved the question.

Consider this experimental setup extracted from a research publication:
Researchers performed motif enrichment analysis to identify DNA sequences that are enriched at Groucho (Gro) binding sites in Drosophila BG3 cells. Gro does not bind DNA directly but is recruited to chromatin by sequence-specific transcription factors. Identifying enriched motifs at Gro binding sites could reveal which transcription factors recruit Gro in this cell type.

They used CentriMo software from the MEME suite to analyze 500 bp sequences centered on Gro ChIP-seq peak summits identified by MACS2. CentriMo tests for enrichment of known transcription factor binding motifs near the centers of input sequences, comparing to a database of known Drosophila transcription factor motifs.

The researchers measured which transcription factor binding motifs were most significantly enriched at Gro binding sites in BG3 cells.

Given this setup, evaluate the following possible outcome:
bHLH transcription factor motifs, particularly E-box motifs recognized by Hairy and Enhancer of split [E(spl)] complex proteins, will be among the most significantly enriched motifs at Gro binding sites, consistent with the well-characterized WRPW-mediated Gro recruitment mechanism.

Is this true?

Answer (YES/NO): NO